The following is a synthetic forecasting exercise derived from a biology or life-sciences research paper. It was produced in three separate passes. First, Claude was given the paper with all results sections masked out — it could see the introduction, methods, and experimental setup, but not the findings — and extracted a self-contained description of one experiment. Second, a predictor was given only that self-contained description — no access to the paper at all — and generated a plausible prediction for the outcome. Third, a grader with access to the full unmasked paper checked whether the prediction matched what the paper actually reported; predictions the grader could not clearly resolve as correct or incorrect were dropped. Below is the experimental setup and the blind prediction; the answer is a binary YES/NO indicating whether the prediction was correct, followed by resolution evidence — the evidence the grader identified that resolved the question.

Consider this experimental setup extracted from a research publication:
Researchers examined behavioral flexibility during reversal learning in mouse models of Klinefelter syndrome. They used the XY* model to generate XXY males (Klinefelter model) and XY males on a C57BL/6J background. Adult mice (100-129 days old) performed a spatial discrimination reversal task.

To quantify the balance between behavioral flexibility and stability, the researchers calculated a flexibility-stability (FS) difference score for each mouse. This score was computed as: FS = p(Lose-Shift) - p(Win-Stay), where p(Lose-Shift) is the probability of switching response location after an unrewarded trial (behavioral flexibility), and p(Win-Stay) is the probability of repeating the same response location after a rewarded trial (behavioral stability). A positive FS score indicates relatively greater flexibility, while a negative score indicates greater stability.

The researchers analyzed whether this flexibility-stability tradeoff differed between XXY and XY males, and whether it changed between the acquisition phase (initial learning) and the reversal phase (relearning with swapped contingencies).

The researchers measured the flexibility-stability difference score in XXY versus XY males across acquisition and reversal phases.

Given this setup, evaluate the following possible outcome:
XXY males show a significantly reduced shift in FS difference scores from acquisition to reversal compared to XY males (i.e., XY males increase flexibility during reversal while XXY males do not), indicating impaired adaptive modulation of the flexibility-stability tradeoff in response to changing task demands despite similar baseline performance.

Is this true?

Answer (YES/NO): NO